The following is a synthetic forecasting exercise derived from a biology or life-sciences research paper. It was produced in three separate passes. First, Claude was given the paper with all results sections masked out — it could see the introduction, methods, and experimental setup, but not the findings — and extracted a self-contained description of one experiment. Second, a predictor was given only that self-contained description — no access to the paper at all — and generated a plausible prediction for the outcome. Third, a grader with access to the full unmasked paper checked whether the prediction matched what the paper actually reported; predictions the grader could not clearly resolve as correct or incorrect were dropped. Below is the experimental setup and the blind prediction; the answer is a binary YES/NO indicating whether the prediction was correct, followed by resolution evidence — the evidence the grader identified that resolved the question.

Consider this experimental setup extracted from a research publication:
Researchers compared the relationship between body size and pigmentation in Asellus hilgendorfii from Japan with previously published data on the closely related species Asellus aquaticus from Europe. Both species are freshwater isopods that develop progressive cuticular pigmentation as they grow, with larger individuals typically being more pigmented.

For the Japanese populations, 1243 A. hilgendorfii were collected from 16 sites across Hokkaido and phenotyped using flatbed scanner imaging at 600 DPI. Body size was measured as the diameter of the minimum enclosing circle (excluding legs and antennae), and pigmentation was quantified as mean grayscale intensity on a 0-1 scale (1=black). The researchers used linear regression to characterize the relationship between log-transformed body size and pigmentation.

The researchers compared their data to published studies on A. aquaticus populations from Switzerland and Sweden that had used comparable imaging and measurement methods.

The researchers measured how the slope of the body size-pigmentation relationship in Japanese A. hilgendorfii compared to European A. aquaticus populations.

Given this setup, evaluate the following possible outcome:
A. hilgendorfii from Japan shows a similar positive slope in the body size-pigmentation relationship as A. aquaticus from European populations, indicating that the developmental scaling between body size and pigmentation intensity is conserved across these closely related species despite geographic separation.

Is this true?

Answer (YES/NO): NO